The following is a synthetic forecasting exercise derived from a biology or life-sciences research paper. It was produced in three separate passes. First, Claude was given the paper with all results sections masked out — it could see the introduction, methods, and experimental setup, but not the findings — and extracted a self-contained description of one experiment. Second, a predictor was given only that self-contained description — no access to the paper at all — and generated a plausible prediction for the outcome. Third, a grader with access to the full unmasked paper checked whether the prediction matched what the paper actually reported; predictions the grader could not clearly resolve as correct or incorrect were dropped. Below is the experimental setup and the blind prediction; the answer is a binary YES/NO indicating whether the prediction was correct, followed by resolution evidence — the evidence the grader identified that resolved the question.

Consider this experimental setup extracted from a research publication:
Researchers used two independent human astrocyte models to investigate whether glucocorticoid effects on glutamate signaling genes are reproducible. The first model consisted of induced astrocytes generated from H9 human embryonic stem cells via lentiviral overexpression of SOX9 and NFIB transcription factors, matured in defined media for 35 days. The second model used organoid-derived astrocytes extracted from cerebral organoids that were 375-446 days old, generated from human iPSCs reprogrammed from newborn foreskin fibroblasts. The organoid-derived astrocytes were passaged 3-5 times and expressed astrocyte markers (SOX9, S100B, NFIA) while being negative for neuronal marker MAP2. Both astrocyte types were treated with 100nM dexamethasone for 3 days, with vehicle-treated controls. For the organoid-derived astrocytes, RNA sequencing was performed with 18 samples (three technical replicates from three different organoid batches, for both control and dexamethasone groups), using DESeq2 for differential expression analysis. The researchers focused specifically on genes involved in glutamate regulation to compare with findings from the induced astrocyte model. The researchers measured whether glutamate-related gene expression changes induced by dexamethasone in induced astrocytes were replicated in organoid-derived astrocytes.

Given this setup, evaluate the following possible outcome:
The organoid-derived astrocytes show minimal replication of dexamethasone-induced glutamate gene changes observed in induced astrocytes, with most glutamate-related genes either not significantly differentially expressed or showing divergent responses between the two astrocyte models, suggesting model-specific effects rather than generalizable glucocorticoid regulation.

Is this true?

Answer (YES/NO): NO